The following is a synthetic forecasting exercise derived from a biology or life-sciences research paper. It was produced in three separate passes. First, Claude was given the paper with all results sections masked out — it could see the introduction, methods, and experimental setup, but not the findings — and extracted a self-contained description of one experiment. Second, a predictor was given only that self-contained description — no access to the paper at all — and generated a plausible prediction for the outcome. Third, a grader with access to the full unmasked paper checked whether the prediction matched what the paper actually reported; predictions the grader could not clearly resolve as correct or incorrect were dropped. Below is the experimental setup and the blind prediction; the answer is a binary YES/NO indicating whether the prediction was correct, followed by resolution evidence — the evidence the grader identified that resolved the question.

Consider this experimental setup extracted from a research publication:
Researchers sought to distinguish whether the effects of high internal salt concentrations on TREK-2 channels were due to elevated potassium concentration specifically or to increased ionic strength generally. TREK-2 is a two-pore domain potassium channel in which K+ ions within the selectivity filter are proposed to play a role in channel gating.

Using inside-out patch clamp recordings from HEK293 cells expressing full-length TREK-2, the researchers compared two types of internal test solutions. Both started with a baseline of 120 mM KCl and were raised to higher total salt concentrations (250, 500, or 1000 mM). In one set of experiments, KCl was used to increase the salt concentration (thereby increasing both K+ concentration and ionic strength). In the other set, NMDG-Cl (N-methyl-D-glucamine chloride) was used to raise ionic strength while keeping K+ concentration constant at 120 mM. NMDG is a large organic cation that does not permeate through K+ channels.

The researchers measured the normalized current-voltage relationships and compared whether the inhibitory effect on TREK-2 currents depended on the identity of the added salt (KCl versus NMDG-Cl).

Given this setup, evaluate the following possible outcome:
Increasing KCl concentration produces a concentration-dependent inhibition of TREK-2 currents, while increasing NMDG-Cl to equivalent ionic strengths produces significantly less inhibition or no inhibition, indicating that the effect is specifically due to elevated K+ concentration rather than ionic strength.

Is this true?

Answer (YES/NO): NO